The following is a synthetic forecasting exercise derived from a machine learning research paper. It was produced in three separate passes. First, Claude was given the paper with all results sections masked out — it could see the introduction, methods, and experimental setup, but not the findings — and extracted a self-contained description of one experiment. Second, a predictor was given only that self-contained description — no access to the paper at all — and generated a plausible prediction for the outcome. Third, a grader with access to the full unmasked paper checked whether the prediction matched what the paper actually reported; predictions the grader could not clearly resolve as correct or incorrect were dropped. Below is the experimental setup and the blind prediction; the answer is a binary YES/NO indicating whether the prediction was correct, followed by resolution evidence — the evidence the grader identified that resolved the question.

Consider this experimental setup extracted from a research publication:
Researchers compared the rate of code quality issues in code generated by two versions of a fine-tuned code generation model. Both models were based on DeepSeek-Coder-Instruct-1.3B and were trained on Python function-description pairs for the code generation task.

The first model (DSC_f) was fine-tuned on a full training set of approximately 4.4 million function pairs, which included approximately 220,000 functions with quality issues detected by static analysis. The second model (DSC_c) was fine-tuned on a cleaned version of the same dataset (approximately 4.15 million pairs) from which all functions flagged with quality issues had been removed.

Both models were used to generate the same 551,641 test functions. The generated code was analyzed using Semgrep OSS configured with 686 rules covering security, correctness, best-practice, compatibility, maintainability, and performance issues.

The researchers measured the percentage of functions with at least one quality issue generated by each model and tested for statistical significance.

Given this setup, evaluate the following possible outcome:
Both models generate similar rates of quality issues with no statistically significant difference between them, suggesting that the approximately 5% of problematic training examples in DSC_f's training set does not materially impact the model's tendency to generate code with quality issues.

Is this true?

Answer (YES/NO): NO